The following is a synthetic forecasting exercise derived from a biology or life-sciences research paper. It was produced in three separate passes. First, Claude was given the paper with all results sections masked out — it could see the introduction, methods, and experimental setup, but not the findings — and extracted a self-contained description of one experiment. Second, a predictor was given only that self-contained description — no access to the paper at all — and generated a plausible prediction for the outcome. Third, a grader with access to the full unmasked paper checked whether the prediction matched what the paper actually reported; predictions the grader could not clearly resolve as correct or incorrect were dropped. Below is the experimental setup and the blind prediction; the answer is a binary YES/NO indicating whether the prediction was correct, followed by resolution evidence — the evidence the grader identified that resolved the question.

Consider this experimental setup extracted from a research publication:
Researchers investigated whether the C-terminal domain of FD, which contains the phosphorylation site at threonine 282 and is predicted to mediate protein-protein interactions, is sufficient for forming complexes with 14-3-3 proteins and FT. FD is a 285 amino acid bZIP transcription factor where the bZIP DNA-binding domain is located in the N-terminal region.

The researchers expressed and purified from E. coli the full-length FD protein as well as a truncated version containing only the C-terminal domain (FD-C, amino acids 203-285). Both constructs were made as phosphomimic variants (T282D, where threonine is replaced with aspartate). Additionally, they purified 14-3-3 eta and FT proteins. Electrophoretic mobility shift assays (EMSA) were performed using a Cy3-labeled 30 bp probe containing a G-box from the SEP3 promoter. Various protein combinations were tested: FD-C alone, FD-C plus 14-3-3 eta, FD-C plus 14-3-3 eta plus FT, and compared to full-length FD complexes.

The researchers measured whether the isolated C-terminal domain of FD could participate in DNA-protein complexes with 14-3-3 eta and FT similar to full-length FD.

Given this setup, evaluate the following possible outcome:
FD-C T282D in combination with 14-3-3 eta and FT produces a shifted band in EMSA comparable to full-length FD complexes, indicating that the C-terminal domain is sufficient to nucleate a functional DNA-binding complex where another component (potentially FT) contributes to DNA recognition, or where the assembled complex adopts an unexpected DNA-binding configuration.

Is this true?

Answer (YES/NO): NO